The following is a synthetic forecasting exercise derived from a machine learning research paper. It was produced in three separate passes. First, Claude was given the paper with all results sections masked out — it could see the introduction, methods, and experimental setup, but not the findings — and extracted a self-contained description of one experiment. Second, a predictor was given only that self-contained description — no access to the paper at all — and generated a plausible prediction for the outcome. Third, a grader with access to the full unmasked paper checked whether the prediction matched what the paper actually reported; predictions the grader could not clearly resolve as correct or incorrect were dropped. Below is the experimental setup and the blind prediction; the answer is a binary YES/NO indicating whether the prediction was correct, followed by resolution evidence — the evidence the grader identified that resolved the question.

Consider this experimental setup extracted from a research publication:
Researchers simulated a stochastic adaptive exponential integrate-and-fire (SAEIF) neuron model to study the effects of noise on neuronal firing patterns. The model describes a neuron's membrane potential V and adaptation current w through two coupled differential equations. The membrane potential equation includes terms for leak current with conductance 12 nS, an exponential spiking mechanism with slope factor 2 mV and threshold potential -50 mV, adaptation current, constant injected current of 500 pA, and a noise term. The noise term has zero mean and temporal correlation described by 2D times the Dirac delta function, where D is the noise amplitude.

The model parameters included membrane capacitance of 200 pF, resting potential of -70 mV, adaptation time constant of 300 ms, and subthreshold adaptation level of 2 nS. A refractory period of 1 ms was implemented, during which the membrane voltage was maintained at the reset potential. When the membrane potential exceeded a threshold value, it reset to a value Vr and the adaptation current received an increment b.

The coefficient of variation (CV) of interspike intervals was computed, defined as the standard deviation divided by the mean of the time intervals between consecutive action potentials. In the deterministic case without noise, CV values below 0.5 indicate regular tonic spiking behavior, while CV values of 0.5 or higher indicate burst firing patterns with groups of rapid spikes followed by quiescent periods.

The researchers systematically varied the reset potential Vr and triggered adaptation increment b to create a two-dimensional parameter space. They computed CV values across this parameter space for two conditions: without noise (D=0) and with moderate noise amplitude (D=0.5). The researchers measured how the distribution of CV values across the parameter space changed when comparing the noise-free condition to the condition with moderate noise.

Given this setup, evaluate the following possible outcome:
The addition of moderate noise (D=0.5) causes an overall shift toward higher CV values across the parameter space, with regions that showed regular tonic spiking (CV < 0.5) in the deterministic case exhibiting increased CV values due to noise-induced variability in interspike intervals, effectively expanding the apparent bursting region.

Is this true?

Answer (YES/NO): YES